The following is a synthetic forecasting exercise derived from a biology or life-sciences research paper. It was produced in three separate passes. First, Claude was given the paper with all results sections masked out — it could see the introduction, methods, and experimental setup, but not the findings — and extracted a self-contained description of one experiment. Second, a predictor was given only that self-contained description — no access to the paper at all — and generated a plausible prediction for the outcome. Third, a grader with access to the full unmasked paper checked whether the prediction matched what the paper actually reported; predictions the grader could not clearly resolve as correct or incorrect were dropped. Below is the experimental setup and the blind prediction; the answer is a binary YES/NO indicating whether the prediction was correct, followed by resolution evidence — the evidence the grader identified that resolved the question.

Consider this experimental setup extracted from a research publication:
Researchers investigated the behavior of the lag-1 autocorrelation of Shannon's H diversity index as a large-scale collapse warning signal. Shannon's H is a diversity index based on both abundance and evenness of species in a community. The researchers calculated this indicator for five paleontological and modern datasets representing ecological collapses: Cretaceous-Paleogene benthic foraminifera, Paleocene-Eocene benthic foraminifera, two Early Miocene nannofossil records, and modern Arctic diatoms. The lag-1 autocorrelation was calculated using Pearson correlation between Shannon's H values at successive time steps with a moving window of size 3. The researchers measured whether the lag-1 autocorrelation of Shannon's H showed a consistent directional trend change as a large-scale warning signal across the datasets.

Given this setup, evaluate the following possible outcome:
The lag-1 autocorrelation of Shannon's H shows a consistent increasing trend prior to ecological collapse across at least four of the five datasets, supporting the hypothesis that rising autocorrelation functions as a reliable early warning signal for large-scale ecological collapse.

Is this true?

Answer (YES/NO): NO